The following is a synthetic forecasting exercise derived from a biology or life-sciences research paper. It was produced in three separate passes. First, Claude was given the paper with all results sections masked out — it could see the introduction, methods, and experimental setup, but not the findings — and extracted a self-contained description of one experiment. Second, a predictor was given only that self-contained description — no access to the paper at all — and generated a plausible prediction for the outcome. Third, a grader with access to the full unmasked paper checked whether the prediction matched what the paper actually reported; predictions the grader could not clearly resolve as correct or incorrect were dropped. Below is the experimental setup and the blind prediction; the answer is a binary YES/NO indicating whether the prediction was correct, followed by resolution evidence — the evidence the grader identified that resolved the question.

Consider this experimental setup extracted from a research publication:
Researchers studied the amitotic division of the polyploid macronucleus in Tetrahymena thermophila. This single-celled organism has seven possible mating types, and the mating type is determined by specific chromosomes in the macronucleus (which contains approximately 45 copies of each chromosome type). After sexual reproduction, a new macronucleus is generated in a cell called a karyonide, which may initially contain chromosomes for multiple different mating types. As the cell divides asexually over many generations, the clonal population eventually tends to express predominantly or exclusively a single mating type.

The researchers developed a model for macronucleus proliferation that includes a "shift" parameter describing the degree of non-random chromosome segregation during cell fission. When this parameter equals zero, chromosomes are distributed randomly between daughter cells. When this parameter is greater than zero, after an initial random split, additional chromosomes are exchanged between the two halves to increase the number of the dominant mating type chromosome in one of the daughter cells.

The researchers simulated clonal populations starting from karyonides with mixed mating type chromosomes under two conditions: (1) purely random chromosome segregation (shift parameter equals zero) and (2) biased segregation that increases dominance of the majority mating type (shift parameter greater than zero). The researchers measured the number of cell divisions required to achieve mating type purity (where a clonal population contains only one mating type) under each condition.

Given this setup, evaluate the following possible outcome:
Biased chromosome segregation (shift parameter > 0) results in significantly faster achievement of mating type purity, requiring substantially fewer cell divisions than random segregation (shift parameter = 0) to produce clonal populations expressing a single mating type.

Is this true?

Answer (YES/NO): YES